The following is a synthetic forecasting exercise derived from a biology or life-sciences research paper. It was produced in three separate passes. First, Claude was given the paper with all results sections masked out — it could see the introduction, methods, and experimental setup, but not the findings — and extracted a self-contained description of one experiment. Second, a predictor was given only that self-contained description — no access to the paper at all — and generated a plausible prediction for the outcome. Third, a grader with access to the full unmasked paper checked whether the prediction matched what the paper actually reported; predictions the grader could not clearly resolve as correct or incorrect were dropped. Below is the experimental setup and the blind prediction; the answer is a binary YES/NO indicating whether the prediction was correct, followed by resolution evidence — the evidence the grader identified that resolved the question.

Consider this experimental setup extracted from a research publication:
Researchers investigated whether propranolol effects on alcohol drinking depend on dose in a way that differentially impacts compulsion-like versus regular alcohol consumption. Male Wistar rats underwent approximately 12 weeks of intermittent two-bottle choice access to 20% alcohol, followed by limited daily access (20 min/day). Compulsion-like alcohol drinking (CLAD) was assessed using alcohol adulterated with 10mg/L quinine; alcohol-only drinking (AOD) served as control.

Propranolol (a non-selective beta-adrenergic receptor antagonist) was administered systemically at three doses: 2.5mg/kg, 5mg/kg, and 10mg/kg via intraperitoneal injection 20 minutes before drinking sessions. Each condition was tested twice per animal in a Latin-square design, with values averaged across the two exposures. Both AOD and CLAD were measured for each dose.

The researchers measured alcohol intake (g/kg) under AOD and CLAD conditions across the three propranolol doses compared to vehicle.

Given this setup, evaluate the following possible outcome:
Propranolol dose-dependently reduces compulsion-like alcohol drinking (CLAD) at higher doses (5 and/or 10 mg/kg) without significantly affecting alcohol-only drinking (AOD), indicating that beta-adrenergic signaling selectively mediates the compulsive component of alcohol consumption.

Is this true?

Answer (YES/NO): NO